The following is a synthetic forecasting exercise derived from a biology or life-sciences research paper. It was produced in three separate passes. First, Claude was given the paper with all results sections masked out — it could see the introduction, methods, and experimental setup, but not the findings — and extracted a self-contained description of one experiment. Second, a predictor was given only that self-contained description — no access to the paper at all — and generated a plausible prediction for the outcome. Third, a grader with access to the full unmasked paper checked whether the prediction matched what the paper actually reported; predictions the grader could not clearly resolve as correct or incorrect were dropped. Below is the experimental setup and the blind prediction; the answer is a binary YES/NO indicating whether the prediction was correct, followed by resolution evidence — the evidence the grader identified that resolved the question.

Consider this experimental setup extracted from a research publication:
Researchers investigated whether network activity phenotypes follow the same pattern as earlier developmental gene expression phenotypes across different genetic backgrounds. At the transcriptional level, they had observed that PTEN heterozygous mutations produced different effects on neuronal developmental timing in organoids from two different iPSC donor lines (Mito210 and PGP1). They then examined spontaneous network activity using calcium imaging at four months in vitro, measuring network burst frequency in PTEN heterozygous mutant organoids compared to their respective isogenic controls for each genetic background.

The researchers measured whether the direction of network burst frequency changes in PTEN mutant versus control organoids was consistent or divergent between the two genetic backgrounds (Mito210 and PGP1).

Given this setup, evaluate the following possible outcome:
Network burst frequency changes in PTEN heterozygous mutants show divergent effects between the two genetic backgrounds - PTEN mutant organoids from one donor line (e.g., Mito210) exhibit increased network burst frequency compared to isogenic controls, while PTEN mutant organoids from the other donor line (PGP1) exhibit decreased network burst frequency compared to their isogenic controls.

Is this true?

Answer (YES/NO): NO